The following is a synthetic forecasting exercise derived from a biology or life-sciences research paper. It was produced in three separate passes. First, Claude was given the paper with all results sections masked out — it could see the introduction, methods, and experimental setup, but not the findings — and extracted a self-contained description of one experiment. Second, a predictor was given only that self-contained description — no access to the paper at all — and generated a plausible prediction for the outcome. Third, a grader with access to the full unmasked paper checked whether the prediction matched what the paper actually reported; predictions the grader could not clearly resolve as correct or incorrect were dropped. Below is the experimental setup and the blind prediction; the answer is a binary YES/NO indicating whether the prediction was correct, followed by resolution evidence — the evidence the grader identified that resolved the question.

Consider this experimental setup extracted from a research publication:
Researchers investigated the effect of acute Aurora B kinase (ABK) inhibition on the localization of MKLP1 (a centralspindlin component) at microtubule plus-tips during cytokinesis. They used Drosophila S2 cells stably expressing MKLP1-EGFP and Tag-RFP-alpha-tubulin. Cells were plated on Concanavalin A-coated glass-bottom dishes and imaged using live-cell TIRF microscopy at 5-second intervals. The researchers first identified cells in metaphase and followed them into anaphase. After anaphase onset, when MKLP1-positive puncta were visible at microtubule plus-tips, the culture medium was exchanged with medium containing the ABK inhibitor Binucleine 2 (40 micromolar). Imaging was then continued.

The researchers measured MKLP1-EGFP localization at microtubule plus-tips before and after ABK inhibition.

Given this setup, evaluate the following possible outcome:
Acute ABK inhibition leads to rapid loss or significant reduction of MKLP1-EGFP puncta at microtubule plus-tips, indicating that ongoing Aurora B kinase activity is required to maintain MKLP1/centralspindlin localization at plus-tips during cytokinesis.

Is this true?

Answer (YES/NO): YES